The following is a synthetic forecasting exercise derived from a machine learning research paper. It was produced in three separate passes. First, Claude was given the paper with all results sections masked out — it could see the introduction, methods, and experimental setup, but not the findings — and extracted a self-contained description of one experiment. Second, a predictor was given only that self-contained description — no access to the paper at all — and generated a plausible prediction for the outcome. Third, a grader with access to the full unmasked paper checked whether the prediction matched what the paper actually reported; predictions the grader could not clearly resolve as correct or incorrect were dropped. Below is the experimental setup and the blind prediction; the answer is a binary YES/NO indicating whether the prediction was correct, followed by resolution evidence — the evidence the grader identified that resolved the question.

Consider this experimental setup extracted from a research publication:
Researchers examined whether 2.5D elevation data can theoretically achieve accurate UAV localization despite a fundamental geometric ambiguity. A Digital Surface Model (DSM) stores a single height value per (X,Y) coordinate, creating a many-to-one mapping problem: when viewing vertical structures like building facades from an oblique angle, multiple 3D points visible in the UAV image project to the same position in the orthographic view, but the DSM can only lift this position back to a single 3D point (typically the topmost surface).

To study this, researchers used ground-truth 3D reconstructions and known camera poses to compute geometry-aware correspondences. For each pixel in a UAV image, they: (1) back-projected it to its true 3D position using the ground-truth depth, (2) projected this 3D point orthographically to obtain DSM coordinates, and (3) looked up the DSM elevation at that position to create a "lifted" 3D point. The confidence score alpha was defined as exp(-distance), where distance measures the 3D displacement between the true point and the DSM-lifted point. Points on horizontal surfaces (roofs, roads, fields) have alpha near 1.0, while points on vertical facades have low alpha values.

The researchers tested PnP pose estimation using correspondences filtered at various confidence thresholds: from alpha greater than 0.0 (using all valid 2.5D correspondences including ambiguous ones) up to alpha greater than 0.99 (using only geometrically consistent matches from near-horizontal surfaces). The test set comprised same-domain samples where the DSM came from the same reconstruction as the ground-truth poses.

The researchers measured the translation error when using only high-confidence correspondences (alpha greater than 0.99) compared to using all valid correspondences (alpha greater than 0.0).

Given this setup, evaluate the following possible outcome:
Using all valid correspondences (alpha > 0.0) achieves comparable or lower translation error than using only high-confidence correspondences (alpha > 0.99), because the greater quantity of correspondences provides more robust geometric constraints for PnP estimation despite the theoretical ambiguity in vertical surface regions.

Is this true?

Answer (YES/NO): NO